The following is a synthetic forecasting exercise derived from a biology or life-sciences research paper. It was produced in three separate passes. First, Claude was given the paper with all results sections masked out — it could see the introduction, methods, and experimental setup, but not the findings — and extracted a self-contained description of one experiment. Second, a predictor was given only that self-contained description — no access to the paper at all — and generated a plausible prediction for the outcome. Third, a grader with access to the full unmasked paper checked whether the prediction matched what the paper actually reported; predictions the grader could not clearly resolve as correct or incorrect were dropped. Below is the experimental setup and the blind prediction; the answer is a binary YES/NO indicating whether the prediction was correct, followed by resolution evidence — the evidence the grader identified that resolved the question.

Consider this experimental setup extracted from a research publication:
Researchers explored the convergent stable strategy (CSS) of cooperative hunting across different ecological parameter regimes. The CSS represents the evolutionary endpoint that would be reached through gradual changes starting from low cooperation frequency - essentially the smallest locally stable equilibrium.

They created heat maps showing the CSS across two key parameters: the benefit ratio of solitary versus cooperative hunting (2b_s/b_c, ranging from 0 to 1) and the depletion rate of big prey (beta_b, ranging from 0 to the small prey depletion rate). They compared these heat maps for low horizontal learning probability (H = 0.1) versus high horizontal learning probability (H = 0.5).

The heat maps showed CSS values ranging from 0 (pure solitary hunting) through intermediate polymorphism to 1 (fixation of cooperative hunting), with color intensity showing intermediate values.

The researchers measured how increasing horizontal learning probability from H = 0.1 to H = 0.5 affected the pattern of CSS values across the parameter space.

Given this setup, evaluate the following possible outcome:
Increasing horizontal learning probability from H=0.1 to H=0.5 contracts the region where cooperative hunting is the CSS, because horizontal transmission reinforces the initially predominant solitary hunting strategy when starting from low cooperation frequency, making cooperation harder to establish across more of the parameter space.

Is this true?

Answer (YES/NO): NO